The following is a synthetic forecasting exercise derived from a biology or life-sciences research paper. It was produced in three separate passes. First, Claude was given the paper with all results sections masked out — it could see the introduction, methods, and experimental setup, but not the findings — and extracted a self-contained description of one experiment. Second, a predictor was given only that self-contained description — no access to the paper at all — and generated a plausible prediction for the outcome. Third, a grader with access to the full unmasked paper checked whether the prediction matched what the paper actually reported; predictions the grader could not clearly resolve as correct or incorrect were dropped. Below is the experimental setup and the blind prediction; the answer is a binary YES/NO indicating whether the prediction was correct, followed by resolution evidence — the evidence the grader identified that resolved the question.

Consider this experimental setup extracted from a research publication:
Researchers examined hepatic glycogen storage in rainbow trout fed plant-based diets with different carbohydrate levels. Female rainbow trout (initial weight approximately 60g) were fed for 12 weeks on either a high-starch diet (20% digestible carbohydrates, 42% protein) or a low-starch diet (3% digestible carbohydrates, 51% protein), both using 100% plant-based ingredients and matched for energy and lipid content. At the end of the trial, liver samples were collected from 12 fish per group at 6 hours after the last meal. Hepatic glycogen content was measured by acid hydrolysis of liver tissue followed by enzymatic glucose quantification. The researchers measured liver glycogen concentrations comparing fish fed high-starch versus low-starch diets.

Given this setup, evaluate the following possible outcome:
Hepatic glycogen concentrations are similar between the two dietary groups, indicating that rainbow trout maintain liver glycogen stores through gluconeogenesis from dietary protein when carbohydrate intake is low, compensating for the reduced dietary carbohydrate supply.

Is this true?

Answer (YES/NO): NO